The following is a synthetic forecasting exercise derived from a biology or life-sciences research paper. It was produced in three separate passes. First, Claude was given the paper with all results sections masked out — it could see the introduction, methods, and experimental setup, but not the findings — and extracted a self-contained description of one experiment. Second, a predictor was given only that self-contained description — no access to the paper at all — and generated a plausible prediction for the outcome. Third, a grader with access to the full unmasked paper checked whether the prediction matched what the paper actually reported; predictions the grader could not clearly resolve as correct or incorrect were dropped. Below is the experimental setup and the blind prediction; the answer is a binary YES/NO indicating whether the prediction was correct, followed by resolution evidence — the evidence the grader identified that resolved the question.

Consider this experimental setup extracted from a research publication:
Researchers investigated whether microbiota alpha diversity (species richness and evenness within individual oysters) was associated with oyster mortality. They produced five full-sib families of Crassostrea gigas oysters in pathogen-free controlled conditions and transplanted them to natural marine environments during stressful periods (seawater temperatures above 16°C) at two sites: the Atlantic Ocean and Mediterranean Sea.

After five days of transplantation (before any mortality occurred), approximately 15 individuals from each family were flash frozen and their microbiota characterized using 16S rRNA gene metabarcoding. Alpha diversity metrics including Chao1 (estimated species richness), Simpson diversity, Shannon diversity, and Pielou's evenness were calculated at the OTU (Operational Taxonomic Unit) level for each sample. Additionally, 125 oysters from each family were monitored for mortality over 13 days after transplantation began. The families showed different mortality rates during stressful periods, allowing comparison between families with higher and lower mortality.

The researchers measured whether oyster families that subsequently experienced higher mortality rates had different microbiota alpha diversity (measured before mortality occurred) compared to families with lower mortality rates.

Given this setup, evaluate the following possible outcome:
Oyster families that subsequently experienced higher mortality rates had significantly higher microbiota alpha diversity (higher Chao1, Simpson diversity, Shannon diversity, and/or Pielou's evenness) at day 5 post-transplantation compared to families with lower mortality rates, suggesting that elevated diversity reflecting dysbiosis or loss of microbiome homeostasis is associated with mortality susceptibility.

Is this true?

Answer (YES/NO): NO